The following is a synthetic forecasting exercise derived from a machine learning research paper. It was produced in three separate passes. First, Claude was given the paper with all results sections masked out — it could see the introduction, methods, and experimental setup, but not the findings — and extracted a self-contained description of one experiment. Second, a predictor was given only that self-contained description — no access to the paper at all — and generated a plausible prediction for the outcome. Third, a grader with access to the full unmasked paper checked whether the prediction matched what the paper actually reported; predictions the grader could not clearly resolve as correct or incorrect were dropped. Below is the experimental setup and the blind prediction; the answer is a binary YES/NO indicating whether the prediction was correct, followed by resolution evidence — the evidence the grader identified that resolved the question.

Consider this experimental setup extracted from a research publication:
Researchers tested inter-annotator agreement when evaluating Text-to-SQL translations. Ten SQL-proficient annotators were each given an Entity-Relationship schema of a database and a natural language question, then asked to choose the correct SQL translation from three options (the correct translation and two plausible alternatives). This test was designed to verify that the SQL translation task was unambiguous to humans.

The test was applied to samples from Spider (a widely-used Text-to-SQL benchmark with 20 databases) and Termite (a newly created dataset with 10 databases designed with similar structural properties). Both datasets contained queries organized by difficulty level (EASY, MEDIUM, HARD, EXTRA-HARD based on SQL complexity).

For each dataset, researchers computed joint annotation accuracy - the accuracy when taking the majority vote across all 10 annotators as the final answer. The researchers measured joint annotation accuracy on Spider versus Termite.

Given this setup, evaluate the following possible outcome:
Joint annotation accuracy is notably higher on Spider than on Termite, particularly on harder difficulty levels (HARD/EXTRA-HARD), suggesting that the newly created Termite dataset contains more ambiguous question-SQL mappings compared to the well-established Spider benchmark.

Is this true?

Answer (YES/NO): NO